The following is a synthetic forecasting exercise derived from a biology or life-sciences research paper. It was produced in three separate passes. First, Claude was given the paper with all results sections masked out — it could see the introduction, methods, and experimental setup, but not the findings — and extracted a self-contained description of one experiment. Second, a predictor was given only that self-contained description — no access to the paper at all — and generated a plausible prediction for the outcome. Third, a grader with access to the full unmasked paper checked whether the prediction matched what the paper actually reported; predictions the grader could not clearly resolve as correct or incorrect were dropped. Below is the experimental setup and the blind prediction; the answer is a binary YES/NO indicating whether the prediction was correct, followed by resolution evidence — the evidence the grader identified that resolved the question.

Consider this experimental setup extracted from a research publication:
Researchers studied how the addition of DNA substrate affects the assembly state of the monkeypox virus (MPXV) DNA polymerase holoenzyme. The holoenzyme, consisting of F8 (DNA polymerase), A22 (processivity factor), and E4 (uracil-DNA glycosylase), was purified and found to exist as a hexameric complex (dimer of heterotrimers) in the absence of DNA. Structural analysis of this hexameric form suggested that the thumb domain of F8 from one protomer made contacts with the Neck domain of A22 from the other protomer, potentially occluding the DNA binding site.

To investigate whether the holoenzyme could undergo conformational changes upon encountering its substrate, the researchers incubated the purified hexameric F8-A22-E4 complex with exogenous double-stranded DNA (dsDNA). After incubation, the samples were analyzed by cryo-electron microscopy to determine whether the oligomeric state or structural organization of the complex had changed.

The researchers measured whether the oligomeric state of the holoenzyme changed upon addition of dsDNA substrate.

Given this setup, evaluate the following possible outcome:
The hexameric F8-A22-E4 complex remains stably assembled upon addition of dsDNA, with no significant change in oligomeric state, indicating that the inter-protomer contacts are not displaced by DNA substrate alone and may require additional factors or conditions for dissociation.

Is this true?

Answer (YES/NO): NO